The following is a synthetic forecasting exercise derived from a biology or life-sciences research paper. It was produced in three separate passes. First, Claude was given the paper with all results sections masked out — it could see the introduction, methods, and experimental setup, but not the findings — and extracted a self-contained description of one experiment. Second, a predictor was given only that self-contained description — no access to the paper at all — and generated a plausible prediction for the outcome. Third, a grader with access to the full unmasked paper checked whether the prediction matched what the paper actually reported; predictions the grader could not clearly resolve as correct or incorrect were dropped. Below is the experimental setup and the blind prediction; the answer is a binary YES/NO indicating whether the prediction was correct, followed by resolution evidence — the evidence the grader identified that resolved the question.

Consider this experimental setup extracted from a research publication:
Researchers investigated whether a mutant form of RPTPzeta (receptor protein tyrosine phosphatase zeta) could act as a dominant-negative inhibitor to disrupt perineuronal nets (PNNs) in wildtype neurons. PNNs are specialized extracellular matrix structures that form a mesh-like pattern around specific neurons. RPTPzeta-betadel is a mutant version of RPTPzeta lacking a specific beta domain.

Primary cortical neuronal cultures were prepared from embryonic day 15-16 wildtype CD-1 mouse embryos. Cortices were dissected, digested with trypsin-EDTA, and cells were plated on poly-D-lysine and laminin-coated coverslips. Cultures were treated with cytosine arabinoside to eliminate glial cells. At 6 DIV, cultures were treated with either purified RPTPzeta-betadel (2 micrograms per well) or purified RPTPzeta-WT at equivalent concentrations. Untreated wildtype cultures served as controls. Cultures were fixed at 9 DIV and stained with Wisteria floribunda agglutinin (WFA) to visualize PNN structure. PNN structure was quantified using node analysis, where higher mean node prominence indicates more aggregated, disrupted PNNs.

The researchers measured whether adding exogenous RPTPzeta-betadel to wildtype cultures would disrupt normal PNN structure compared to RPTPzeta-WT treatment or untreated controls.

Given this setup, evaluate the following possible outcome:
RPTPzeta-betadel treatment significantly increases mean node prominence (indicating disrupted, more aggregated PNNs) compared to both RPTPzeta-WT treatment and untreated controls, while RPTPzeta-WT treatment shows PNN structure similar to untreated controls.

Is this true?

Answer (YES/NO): YES